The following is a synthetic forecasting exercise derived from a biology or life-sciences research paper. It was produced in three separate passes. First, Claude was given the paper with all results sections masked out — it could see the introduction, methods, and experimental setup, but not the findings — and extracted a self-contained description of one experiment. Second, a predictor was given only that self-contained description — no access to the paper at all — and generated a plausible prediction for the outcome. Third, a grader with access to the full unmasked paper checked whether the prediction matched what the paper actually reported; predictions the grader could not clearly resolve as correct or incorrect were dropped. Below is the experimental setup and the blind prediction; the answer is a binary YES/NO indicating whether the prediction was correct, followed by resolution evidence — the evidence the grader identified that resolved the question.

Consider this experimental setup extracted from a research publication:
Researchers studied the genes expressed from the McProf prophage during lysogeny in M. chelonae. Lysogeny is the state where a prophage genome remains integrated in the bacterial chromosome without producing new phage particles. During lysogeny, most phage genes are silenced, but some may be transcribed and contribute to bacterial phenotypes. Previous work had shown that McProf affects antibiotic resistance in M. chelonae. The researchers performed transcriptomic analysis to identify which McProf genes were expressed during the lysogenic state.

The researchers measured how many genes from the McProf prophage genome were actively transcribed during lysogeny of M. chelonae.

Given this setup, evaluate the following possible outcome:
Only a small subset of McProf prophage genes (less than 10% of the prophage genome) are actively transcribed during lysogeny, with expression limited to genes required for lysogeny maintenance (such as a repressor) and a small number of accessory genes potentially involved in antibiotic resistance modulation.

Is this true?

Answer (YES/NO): NO